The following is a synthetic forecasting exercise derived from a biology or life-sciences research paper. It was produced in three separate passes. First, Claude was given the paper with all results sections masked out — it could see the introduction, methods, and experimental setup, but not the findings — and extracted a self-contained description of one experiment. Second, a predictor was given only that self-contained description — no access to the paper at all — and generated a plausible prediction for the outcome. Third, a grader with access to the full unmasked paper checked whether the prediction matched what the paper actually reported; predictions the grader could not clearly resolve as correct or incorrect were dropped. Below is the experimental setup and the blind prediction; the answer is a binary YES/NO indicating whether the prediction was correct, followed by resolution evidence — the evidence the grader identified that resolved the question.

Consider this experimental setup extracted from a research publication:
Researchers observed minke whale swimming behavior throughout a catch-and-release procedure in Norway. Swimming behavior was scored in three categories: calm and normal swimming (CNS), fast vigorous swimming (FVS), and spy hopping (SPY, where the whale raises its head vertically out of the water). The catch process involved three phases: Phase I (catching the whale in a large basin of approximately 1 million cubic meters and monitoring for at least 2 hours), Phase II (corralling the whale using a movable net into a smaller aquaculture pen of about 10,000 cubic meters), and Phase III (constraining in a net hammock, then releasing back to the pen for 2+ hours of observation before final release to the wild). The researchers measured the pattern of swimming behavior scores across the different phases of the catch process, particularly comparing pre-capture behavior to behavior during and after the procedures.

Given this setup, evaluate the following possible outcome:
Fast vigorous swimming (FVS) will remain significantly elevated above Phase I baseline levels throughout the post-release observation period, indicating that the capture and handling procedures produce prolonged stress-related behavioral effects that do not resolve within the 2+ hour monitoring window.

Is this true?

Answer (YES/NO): NO